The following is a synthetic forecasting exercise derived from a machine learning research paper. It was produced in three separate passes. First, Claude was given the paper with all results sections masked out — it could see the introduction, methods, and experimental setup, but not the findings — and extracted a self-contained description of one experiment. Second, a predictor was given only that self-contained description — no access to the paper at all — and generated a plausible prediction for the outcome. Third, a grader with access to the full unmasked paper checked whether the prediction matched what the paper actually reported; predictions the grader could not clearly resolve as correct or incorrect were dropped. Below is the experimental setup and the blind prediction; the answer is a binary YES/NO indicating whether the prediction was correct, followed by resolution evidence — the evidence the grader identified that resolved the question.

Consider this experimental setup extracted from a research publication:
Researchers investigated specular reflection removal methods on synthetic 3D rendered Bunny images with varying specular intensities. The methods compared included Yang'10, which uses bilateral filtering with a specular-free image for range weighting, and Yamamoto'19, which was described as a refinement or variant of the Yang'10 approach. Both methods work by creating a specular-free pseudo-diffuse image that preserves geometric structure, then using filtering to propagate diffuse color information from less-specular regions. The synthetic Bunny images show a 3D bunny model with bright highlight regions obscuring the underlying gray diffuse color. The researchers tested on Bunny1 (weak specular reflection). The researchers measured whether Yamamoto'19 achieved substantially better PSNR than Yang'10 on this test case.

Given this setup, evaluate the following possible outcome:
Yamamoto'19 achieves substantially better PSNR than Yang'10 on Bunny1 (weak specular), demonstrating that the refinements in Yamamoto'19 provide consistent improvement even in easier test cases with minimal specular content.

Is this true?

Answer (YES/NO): NO